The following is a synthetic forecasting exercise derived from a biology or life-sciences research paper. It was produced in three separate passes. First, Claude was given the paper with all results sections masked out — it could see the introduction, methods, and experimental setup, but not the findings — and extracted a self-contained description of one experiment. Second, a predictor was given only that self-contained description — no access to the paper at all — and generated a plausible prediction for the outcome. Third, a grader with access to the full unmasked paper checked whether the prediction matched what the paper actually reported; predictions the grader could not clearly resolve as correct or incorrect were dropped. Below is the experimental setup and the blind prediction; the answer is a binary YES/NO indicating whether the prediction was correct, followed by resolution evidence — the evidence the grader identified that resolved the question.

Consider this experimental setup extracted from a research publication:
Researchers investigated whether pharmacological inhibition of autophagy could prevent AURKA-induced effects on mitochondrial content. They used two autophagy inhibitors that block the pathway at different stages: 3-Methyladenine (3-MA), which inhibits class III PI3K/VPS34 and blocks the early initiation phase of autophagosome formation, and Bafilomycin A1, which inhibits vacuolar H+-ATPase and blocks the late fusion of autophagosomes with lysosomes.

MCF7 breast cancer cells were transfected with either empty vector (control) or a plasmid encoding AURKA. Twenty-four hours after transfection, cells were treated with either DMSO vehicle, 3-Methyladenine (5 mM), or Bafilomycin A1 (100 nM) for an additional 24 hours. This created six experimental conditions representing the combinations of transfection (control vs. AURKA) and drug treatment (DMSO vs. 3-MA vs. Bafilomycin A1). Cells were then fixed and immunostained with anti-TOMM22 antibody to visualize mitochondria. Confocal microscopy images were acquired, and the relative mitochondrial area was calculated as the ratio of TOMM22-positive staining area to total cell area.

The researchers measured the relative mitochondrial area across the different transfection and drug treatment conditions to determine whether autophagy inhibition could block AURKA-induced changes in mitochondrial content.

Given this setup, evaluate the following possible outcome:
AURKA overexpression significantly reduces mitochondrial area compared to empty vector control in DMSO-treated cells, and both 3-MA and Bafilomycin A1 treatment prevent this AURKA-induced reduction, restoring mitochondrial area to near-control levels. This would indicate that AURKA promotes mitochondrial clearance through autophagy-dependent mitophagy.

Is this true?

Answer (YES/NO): YES